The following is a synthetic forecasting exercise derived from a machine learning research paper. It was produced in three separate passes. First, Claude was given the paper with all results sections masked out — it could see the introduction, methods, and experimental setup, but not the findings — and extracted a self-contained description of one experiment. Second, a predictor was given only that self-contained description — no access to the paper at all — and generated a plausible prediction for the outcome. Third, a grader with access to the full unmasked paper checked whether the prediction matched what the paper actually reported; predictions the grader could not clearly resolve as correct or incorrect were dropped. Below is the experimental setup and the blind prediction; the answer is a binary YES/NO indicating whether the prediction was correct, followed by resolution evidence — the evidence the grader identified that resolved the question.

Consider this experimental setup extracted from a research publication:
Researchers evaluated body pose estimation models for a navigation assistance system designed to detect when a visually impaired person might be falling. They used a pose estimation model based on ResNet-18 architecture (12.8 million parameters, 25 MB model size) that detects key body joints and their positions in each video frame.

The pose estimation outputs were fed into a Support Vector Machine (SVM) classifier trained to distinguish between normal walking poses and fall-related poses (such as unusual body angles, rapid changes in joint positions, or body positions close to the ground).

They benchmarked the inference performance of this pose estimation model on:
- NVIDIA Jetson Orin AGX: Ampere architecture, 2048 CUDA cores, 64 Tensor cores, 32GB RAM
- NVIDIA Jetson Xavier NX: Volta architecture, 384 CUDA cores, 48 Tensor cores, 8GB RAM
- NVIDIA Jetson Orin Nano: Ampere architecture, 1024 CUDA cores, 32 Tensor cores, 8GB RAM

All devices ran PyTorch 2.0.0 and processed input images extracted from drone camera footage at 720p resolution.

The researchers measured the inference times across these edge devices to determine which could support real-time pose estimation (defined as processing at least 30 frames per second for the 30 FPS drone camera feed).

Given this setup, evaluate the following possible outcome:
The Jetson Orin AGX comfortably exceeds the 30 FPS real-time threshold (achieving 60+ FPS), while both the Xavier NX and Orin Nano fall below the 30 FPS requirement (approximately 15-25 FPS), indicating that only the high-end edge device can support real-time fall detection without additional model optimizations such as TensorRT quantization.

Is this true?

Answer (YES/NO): NO